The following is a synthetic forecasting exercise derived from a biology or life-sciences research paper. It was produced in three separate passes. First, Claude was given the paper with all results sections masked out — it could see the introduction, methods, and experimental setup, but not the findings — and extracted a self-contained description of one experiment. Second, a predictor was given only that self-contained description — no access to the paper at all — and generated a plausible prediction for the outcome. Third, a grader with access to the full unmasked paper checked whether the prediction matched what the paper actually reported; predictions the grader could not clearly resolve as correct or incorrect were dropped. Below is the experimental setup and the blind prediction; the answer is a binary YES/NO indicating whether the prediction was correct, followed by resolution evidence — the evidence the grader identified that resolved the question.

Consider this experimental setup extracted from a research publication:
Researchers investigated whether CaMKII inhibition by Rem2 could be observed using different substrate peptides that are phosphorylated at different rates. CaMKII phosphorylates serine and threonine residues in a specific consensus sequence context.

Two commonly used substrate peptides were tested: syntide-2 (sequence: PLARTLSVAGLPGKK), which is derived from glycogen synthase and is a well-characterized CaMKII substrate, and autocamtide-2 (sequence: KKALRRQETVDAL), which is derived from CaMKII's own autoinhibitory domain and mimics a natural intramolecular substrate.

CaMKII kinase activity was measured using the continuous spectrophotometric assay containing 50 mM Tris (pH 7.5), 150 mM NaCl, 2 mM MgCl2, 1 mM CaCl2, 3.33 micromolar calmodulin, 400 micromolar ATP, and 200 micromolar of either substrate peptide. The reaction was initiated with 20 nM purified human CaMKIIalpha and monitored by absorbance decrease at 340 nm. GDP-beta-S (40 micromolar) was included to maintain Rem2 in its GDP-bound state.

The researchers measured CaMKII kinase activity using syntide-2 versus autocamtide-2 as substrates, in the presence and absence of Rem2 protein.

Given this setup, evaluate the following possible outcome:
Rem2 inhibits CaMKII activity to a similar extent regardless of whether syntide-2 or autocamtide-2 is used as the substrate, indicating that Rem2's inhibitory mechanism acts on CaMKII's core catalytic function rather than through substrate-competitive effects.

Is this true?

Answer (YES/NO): NO